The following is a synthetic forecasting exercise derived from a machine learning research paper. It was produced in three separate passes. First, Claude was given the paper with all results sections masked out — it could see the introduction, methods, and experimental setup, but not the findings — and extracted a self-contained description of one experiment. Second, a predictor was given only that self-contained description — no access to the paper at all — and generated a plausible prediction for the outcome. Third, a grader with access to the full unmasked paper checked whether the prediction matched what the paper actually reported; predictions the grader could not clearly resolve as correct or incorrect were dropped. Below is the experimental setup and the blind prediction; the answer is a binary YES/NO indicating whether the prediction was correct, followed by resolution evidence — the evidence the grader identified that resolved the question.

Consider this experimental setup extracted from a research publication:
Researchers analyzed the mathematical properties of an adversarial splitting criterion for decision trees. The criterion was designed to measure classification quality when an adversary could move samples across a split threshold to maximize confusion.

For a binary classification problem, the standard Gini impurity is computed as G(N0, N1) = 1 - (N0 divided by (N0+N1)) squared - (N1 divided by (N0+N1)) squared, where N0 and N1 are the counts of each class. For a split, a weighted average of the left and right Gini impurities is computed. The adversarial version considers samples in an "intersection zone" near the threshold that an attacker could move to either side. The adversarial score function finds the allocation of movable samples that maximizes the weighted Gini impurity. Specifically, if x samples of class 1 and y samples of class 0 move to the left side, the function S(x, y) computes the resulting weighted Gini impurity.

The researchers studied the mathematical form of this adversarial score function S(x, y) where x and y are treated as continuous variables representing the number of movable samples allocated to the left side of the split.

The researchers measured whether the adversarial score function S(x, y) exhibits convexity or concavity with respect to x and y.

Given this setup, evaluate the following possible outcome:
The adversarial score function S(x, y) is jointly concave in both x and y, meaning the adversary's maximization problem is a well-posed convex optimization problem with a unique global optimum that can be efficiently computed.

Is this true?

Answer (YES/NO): NO